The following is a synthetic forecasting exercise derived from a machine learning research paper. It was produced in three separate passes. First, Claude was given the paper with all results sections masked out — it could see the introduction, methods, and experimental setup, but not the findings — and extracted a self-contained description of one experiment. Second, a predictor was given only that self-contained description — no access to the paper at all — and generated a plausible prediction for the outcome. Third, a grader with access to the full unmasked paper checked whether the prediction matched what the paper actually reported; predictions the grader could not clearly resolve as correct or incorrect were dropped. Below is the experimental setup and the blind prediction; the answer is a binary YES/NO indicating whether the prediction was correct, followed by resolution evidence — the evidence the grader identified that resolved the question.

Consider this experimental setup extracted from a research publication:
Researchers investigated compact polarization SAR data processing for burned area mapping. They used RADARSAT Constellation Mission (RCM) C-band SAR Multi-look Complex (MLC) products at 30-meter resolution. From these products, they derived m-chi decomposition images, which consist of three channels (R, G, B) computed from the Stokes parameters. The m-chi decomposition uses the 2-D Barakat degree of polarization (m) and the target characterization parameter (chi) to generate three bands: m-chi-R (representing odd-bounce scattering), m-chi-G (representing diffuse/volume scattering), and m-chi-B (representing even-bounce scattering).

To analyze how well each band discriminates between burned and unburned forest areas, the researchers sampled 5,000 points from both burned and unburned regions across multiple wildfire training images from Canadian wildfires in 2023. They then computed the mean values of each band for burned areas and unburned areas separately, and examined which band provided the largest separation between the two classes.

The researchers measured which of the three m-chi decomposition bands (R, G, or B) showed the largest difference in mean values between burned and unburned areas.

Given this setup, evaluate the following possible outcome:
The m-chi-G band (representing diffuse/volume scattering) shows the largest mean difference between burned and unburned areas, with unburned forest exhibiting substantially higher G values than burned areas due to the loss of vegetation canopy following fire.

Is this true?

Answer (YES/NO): NO